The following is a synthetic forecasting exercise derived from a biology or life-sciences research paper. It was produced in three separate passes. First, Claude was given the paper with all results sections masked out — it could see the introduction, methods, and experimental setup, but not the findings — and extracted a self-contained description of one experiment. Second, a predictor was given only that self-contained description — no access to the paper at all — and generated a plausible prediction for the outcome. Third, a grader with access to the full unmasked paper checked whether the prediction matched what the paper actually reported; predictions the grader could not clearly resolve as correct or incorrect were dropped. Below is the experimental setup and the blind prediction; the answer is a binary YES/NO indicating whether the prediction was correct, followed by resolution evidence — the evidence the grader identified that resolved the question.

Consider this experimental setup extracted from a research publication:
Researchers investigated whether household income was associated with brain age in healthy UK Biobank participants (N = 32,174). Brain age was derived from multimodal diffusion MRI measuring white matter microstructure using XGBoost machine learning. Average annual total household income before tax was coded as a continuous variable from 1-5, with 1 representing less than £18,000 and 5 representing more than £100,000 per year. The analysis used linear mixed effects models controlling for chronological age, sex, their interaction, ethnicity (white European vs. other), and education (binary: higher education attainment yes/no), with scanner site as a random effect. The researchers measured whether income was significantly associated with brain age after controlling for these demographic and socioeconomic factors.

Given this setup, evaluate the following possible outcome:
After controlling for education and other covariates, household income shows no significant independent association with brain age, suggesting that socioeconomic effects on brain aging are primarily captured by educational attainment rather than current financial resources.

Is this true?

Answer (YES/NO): NO